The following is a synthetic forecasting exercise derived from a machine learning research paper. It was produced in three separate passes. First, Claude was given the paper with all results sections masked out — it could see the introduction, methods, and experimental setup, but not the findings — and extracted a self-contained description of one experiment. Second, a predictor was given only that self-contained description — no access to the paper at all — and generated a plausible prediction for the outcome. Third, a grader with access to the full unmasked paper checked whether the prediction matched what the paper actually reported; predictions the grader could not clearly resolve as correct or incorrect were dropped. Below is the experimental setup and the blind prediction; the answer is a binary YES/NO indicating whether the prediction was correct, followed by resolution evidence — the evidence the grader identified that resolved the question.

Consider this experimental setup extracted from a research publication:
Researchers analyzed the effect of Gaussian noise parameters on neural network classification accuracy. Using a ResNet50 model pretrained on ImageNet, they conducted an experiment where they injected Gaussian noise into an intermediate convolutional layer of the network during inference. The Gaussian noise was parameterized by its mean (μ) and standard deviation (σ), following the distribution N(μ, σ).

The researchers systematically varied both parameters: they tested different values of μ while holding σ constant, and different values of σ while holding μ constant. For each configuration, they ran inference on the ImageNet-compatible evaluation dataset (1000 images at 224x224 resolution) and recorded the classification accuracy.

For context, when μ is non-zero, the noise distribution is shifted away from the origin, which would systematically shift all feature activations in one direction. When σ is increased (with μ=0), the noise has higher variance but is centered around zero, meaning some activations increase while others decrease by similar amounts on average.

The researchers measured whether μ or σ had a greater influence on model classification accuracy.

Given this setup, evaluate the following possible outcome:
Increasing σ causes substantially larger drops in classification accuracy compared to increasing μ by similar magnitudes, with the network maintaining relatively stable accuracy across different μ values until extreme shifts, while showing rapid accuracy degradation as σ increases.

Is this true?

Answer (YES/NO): NO